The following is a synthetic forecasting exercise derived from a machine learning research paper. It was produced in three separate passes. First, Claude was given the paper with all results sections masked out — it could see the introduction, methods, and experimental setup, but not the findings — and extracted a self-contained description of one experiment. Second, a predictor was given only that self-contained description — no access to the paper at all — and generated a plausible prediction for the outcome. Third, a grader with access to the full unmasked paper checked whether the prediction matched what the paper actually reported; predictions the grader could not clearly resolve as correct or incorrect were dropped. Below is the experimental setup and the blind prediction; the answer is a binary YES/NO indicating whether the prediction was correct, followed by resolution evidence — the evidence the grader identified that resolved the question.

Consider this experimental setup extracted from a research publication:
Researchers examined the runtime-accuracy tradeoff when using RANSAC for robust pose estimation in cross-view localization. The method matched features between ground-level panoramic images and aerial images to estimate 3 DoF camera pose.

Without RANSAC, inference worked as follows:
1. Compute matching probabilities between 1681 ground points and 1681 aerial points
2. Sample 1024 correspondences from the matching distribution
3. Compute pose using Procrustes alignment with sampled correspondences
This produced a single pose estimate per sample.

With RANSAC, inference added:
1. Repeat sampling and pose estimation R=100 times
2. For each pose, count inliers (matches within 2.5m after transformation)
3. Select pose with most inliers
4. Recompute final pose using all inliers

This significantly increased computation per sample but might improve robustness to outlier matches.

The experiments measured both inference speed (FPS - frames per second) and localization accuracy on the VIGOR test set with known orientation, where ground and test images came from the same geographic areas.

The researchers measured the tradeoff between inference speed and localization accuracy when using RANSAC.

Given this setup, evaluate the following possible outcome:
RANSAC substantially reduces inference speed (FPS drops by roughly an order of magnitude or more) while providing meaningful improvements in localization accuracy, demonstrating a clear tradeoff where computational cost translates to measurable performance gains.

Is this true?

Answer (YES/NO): YES